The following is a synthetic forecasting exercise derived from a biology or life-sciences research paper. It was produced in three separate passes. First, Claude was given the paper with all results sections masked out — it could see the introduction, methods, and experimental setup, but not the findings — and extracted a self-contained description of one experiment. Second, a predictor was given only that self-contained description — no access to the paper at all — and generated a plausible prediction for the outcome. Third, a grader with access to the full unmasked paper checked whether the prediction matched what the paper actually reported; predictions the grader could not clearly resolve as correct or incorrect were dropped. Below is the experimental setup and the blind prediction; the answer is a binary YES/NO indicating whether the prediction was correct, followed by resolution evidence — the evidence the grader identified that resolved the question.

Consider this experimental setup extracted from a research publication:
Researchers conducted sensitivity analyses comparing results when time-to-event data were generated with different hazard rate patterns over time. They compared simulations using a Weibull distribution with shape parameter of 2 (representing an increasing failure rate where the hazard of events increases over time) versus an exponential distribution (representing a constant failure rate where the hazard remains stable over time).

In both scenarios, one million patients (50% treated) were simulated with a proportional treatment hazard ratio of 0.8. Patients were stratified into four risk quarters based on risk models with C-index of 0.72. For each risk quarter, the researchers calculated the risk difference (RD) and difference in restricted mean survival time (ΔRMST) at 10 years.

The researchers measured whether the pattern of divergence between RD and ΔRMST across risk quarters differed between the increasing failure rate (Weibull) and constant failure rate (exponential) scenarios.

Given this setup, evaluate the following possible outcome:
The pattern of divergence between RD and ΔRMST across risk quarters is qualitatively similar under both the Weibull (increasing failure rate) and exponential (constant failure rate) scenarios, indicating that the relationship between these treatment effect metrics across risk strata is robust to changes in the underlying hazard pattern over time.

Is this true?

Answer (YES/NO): YES